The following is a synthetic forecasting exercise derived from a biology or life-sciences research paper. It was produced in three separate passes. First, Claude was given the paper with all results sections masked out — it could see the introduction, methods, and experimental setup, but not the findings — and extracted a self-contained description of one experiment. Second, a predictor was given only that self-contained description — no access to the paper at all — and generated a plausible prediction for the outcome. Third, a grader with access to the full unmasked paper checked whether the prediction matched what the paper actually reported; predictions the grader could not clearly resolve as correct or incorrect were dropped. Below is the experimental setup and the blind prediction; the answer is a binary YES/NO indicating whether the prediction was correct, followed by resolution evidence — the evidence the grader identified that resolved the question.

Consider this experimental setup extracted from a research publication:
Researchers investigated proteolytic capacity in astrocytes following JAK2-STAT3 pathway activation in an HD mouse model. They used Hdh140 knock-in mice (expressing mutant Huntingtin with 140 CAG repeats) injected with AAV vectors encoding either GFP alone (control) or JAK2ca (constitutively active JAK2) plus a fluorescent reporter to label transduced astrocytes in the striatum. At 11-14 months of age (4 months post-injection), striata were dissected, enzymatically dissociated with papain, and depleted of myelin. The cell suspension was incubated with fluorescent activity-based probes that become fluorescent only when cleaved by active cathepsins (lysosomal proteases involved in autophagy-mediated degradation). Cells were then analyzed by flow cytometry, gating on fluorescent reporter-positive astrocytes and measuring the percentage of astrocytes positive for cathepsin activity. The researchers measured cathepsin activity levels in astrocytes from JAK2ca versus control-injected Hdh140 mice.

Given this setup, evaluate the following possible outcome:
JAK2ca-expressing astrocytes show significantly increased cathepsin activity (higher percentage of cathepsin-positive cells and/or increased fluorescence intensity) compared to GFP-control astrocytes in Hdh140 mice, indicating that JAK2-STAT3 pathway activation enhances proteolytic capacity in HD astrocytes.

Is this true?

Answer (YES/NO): YES